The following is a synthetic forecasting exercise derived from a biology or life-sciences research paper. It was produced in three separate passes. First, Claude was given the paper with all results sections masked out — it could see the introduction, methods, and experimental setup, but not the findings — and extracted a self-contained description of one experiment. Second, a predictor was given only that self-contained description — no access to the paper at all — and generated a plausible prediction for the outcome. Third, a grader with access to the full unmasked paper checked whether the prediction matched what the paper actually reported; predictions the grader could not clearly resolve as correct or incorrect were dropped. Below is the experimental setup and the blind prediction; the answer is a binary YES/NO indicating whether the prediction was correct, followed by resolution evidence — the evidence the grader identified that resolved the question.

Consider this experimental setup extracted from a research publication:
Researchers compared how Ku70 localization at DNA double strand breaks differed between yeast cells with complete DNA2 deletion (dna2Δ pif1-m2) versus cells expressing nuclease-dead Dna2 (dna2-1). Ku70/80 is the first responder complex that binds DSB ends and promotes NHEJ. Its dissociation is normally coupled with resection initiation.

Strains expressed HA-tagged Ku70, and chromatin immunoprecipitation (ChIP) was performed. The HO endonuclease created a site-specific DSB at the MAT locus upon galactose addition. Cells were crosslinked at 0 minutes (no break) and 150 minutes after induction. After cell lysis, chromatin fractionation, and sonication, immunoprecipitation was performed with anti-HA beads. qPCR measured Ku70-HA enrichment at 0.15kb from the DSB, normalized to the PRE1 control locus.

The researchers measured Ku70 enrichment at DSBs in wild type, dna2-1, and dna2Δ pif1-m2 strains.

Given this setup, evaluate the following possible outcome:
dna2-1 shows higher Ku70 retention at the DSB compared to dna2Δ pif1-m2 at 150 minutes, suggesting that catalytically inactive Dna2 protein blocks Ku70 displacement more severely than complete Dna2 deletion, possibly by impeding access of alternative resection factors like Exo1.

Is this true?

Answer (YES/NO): YES